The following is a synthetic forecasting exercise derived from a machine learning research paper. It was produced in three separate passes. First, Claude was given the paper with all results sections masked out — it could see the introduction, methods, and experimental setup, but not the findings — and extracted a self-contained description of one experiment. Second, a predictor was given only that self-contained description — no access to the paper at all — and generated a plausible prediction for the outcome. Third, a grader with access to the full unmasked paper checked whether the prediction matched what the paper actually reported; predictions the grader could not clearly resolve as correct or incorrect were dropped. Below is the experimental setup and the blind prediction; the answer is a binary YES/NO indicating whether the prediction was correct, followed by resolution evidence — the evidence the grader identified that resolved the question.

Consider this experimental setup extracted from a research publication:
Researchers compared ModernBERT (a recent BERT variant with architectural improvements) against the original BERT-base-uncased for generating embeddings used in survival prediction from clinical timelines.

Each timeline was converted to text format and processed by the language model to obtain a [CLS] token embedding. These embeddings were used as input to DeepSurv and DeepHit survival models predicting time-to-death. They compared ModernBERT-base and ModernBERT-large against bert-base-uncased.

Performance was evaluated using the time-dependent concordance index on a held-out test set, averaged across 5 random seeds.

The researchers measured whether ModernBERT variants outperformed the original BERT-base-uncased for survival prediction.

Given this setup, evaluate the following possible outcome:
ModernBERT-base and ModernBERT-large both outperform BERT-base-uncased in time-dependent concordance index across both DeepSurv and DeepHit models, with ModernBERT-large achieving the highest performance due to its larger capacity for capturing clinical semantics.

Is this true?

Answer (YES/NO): NO